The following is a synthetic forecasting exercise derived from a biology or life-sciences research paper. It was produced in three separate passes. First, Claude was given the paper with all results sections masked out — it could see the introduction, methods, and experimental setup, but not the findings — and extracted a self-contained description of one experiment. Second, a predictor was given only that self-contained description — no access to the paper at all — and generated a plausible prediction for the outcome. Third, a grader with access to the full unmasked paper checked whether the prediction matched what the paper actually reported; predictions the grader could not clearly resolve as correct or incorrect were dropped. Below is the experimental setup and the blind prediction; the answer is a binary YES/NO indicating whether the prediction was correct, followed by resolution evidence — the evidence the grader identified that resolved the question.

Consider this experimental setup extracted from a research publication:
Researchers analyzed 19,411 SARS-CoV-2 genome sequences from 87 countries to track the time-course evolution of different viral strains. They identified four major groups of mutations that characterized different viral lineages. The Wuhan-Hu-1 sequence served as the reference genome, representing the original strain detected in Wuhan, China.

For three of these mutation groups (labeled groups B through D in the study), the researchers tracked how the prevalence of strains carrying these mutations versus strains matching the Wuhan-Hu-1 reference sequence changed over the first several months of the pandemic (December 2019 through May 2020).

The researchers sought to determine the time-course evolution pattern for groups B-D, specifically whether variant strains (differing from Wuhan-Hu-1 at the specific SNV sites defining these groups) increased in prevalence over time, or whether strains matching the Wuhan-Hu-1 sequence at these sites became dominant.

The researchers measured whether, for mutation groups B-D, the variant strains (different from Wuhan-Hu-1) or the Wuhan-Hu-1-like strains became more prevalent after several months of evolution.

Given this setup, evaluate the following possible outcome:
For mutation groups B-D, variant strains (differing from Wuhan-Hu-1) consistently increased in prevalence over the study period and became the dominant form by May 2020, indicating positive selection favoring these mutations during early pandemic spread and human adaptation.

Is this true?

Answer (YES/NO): NO